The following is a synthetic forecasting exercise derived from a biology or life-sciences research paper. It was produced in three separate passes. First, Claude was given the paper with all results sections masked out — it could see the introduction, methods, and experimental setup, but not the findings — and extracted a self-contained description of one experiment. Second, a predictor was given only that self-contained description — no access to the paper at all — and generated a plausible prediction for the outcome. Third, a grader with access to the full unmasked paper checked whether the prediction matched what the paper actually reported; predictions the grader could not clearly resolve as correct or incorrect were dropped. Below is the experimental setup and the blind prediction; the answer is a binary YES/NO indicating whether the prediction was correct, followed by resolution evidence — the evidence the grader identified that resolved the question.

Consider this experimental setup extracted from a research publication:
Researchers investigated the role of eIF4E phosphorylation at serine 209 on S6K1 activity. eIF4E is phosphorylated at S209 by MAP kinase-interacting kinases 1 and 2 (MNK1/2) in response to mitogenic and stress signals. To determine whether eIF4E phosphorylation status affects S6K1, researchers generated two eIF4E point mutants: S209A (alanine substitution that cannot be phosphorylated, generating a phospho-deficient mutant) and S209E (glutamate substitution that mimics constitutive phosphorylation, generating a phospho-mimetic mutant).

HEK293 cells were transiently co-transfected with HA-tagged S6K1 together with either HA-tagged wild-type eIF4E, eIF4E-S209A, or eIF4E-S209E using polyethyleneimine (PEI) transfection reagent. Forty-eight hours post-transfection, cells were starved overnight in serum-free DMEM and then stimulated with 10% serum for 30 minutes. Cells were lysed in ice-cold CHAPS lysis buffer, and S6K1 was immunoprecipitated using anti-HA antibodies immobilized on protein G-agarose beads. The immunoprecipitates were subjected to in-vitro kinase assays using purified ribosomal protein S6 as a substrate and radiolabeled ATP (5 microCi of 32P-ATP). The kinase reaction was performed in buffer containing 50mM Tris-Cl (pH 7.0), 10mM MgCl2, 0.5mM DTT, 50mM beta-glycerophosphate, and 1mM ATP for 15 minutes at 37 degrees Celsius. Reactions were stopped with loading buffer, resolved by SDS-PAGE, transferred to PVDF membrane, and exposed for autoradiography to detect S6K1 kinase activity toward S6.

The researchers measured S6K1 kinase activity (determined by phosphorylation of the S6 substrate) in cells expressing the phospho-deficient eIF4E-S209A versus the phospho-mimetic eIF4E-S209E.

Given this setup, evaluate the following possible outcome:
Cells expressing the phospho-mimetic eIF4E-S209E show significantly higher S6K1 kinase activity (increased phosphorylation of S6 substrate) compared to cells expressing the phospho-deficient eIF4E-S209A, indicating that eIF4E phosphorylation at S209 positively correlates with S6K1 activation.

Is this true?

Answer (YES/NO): YES